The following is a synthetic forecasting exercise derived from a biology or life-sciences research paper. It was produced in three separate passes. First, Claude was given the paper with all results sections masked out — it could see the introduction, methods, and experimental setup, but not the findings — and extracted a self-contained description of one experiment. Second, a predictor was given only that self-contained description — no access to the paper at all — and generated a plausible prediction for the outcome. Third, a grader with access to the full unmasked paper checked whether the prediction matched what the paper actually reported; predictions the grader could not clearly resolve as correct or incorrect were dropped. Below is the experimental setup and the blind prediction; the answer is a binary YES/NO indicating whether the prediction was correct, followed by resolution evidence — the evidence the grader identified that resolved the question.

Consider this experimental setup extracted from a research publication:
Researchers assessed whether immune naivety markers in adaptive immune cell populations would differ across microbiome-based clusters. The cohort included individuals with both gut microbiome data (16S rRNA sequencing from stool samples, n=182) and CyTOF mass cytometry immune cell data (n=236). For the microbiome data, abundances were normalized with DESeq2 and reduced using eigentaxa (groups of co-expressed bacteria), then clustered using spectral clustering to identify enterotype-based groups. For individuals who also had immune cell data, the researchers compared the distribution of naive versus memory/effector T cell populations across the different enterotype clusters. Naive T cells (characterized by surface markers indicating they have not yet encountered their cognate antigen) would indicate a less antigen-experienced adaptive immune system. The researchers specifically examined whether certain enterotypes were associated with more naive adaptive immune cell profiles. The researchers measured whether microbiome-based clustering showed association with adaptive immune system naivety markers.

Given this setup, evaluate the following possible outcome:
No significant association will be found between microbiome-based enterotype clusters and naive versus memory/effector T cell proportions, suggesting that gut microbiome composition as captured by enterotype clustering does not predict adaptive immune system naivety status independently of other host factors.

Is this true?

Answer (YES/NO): YES